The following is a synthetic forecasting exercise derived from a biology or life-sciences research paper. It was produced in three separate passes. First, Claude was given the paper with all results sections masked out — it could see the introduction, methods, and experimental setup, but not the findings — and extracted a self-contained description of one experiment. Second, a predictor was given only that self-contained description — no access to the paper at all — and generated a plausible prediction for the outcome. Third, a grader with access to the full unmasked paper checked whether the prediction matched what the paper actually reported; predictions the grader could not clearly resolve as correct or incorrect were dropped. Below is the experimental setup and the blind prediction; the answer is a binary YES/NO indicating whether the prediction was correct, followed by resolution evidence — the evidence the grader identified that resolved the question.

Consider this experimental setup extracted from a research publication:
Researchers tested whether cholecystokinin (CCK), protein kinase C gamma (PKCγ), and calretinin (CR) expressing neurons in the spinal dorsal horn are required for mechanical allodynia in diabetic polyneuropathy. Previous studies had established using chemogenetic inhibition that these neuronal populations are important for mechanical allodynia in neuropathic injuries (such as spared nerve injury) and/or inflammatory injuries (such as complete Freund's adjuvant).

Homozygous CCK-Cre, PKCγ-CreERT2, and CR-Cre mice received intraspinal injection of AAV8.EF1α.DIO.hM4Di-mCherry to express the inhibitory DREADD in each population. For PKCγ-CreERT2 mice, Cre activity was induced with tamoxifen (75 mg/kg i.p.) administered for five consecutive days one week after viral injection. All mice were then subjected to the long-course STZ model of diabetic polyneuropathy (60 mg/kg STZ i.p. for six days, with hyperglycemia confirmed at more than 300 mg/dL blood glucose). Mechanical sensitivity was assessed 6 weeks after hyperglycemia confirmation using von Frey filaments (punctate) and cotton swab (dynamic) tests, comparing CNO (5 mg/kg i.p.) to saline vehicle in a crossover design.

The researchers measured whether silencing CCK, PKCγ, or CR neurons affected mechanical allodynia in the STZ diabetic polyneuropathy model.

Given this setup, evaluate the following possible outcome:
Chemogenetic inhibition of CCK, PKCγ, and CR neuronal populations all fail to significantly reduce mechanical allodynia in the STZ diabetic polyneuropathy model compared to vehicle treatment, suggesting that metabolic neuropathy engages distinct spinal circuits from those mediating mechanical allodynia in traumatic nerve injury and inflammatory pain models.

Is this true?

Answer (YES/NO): YES